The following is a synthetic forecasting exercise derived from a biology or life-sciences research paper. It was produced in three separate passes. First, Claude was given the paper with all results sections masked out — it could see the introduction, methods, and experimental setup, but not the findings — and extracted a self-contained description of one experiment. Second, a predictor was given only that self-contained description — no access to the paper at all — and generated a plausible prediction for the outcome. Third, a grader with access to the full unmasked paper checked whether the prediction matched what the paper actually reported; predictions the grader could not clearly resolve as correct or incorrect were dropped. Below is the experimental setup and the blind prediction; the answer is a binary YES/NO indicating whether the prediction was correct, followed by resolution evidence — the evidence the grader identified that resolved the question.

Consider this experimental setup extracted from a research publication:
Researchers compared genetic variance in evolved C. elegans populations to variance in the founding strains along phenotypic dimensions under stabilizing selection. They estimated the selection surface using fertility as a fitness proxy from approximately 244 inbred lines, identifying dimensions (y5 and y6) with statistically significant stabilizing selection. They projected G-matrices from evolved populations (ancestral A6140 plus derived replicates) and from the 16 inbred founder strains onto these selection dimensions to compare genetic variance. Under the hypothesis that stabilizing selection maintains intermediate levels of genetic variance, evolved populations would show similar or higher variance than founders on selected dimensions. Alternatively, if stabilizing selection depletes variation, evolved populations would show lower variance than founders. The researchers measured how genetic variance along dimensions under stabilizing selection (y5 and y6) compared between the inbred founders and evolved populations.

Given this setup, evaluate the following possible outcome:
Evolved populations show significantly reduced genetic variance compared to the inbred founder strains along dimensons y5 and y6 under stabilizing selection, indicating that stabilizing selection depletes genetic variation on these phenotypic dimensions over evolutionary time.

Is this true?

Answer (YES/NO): NO